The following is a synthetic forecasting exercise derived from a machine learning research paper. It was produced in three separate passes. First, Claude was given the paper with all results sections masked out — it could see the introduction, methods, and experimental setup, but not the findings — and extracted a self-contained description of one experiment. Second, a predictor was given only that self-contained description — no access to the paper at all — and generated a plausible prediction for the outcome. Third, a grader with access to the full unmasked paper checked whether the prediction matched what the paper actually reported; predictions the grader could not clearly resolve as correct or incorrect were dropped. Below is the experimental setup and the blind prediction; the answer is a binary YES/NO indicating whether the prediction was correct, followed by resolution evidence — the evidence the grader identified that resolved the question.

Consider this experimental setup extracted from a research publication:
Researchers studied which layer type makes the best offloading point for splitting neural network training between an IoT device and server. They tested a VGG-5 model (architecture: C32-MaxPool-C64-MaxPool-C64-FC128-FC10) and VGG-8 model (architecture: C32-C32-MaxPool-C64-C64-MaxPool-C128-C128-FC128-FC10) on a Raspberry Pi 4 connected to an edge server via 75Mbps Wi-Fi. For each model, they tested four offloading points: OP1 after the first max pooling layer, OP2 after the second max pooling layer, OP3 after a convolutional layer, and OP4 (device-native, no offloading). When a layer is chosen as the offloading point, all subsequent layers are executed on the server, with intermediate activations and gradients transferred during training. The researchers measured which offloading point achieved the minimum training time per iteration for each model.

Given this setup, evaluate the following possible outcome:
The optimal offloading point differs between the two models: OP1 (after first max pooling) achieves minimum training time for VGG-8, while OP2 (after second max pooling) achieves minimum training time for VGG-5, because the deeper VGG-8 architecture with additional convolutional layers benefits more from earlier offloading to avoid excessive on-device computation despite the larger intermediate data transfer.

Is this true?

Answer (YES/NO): NO